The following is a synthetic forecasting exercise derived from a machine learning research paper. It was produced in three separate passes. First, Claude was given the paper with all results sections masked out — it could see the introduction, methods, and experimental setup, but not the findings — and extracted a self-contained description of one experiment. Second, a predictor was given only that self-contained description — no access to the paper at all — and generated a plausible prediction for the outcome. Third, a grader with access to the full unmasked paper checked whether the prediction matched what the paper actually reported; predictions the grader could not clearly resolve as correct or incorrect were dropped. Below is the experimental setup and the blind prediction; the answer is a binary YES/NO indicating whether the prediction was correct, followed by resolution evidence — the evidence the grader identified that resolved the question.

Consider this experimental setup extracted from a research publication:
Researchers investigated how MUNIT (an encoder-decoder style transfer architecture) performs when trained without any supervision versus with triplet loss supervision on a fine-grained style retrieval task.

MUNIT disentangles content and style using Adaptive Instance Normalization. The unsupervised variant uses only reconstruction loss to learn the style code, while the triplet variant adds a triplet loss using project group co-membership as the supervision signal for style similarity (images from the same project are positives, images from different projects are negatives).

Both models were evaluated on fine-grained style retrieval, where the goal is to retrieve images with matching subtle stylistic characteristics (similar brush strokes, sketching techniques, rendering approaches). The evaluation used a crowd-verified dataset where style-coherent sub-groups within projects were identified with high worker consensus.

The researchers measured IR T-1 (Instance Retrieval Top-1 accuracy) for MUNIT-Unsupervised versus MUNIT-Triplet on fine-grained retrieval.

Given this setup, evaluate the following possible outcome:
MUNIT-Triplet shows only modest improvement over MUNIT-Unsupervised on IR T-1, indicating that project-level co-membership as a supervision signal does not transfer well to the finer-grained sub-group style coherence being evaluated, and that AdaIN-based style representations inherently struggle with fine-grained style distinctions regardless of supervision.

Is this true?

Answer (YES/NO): NO